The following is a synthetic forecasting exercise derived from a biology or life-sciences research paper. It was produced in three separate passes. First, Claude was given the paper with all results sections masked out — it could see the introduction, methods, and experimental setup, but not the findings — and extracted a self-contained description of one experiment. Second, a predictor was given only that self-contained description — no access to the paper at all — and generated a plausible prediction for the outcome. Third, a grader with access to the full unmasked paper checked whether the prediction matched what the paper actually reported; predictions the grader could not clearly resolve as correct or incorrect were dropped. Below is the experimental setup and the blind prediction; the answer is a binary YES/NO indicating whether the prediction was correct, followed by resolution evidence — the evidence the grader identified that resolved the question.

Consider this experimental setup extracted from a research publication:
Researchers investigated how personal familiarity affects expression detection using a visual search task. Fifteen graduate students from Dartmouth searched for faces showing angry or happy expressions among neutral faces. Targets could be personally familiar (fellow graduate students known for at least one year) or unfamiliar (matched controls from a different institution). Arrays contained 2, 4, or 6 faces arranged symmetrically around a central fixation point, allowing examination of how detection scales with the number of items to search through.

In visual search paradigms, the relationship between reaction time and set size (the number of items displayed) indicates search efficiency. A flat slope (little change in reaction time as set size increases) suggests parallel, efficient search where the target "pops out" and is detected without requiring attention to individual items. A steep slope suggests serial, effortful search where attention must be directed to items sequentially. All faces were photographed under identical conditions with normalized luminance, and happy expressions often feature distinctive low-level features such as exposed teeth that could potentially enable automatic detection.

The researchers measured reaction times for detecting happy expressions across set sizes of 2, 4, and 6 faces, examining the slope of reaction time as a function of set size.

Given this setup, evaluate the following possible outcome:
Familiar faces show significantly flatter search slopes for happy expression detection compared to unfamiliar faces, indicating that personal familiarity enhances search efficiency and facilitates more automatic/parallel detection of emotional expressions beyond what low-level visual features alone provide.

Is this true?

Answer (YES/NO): NO